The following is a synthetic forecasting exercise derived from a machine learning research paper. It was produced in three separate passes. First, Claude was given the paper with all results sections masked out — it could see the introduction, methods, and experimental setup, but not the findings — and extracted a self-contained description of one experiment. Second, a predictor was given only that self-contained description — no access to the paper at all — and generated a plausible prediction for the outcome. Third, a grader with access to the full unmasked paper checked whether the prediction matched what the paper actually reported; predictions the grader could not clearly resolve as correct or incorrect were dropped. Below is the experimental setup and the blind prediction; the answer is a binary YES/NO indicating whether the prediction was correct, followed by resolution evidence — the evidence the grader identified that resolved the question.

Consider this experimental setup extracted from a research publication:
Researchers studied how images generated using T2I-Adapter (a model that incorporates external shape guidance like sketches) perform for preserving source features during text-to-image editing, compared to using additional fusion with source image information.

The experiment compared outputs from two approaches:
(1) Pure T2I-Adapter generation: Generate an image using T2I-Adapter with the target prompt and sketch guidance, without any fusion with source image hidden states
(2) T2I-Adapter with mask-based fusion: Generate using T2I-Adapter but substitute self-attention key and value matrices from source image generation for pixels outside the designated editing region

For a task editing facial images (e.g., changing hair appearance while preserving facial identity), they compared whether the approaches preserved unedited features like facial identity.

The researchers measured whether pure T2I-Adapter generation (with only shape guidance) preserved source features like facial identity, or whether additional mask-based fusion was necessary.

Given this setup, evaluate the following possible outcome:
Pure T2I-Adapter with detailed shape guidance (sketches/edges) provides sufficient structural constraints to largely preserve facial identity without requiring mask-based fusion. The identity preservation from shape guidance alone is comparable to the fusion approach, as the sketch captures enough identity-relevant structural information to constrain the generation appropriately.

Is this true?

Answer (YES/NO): NO